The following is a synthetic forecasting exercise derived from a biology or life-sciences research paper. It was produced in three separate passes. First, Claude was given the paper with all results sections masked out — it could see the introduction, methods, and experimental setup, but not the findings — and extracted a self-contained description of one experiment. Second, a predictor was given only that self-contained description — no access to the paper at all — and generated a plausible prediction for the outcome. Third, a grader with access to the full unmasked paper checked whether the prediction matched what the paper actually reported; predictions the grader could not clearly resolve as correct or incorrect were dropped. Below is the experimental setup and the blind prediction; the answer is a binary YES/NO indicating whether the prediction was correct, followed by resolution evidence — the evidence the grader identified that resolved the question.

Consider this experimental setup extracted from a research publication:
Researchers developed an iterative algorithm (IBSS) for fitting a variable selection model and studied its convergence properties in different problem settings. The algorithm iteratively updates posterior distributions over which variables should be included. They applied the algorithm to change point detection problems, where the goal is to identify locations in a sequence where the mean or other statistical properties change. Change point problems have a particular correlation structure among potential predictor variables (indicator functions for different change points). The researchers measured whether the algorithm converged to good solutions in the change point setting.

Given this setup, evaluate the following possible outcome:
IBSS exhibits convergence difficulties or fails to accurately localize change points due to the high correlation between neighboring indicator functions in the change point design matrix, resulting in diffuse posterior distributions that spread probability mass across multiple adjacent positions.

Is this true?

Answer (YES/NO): NO